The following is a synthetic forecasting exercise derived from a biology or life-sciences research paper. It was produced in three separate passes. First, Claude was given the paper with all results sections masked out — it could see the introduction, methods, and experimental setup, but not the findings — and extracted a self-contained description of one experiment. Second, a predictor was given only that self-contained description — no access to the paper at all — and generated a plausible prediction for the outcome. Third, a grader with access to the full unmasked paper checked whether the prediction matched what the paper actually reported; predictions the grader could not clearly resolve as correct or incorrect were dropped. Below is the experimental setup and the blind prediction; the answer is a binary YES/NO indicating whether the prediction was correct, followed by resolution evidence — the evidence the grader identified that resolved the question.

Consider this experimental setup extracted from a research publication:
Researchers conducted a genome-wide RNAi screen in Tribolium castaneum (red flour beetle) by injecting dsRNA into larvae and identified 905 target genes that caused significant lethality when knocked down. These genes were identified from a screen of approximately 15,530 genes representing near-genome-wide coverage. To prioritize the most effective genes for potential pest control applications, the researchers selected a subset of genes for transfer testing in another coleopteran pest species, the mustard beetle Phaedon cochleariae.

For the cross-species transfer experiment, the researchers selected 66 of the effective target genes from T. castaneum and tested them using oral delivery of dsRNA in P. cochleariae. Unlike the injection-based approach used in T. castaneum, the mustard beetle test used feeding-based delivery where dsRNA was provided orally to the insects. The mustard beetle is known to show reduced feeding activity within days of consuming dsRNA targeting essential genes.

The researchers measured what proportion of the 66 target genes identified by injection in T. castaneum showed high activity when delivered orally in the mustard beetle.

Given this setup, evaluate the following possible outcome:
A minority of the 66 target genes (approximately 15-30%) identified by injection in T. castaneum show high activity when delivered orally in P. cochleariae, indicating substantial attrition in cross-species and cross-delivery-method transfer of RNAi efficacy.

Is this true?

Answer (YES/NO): NO